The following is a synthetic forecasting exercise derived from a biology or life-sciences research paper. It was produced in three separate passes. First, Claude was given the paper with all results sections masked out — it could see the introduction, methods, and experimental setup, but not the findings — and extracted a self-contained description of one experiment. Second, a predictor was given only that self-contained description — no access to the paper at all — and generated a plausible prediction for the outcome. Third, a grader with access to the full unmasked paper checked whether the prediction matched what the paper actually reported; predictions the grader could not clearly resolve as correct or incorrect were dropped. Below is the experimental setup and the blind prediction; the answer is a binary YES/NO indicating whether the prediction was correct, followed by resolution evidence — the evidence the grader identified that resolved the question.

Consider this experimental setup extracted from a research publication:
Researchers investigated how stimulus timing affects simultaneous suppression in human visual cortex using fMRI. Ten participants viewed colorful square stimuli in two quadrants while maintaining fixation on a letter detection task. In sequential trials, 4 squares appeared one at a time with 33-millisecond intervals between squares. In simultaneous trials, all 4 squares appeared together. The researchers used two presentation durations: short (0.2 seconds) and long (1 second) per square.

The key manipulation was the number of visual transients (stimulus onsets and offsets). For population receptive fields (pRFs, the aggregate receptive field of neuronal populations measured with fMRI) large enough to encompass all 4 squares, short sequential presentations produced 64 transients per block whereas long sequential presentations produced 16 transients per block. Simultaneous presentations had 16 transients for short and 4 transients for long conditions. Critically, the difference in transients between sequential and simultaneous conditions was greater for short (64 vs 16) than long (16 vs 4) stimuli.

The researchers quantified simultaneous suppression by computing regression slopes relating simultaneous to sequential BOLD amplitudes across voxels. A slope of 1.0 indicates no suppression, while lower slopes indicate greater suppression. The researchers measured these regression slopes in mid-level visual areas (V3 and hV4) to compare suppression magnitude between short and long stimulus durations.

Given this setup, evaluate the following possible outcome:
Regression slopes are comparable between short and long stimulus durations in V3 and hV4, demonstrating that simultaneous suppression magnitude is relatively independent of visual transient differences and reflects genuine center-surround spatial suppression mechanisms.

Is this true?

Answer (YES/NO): NO